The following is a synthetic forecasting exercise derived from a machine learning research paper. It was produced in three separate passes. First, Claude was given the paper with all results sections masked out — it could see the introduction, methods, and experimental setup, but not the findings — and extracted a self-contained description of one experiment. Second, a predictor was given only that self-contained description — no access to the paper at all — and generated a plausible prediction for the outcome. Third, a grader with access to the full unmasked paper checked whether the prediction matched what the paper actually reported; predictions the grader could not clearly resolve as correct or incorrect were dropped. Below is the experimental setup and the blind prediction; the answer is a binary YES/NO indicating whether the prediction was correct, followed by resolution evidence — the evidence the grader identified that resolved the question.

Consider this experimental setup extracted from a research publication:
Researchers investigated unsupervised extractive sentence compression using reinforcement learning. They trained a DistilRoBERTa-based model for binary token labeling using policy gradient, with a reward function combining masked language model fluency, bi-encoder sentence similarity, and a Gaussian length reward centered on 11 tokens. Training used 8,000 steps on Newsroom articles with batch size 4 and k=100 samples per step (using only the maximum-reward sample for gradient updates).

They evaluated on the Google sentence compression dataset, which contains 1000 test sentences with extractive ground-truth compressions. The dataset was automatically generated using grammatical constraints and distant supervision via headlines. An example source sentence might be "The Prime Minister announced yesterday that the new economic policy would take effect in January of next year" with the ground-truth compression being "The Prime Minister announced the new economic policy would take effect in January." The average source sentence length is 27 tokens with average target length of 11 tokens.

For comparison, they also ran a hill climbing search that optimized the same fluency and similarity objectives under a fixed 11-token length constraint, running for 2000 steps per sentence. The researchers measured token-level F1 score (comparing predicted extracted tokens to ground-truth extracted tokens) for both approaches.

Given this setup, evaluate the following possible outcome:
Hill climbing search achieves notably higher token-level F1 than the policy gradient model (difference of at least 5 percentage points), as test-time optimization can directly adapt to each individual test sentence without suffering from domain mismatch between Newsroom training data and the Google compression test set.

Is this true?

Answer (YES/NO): NO